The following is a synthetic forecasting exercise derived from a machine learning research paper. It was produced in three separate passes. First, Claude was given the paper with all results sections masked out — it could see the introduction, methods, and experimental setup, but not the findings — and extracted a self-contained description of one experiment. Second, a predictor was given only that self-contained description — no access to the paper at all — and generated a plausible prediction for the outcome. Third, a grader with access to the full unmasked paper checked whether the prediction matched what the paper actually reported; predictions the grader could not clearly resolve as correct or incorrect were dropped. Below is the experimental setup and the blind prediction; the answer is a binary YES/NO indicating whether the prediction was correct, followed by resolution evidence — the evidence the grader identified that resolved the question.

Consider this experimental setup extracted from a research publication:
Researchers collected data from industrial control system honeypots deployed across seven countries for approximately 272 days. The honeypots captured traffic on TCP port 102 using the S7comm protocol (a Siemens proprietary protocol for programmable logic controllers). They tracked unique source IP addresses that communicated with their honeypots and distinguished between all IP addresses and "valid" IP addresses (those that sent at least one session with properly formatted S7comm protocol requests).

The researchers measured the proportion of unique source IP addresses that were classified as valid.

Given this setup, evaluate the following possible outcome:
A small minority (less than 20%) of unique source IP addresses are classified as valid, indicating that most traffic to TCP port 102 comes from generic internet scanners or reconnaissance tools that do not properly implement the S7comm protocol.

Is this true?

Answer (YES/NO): NO